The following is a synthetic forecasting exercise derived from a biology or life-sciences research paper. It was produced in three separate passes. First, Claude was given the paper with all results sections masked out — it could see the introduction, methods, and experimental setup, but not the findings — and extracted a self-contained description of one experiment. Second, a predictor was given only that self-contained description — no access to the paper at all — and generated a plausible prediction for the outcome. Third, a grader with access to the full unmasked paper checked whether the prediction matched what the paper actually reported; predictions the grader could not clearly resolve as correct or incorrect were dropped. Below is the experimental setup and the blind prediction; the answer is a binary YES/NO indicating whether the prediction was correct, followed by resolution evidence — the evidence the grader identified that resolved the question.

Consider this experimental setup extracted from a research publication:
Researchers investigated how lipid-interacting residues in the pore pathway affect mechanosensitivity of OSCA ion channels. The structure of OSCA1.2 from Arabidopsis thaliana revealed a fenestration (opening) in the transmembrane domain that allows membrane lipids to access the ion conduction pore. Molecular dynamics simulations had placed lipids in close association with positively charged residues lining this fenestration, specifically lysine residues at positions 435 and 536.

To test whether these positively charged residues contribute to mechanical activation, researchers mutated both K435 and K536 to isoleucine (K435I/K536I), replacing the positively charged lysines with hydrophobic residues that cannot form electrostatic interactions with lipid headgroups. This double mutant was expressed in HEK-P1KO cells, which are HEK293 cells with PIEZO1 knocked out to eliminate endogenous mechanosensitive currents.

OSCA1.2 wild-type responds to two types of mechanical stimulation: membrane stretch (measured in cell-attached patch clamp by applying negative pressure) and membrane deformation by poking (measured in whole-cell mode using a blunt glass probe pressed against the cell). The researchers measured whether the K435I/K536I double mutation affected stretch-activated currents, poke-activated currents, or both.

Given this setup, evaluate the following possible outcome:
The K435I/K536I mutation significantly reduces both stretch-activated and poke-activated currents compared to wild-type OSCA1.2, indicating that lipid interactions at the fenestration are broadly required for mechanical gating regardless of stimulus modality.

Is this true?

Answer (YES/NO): NO